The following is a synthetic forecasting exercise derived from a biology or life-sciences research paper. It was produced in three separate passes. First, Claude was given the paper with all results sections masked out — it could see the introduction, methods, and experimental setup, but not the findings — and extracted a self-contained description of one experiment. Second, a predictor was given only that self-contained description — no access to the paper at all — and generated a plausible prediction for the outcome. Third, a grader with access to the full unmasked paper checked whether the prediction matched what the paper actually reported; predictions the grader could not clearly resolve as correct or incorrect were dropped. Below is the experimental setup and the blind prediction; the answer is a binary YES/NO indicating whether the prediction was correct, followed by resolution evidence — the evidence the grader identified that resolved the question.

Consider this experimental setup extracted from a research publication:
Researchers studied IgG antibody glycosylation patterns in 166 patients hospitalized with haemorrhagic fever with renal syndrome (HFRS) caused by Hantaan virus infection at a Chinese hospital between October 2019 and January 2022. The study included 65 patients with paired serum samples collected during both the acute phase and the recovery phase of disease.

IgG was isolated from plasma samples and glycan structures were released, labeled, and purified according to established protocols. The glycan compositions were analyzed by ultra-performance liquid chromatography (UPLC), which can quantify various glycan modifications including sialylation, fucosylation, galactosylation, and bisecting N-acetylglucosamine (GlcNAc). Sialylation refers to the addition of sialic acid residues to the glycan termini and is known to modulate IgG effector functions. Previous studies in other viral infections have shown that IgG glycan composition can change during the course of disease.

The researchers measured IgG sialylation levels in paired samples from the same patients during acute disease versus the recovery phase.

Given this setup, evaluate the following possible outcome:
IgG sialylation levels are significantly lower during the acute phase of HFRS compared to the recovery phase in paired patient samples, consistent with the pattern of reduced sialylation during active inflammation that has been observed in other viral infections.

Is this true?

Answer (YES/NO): NO